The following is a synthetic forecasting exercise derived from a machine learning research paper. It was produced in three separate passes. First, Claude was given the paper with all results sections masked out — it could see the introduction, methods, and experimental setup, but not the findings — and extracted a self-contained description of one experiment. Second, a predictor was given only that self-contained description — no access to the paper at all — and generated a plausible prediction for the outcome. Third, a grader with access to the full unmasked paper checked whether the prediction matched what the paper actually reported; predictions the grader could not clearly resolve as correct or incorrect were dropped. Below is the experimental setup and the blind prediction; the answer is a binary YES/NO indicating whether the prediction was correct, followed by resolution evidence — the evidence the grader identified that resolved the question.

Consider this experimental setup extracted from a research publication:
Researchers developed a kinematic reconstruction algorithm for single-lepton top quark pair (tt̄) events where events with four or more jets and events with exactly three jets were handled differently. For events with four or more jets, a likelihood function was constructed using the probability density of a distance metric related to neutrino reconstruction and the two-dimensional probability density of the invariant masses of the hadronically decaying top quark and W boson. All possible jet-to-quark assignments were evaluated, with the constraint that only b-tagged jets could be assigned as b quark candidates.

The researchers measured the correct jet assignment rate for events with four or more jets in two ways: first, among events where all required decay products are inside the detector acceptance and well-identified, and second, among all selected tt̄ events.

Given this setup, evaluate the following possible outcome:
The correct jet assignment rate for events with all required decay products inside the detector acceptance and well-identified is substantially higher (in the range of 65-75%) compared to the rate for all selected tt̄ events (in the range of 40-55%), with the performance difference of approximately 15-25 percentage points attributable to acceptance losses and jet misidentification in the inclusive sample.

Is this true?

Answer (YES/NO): NO